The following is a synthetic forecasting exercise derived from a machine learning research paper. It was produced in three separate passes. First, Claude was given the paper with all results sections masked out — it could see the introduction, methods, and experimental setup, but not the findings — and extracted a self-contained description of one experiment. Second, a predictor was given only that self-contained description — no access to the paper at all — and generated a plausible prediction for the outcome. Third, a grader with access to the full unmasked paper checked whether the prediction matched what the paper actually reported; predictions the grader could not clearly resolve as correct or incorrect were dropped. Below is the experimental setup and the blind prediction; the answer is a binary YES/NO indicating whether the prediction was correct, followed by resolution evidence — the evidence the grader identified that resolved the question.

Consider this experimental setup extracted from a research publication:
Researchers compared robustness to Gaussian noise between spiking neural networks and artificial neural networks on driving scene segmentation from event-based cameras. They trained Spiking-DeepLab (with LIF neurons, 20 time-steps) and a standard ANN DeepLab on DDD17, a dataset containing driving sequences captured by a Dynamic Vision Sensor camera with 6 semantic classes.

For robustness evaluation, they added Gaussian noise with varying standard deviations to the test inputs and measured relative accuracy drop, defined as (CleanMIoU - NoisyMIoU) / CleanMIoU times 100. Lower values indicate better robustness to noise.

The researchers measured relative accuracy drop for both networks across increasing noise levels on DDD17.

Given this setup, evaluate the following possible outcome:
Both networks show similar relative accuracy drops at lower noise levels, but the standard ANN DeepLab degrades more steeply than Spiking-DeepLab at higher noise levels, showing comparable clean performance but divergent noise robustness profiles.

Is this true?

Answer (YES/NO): NO